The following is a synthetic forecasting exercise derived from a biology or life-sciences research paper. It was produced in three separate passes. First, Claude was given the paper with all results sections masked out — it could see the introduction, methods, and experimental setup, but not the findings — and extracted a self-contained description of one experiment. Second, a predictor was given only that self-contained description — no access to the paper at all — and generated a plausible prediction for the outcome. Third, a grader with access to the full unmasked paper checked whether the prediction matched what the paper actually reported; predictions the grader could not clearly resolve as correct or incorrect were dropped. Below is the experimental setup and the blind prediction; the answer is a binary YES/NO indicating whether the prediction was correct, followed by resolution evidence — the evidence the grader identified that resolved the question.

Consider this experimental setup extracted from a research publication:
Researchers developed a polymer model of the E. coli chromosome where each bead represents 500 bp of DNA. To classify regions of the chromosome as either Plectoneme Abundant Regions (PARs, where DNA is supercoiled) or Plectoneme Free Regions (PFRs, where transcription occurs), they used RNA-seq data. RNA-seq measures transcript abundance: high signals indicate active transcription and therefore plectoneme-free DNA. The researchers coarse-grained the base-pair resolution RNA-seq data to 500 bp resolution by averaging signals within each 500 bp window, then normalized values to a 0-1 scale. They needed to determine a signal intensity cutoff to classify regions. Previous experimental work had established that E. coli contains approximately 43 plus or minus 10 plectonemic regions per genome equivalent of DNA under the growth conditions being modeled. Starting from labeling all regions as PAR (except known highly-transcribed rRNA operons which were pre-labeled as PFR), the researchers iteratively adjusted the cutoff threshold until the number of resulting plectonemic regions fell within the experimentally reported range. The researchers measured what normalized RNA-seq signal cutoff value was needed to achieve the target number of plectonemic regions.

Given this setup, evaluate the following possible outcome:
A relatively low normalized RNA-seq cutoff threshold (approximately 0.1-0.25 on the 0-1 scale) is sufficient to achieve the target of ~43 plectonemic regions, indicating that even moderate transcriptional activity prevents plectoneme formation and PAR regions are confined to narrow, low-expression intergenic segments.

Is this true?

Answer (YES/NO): NO